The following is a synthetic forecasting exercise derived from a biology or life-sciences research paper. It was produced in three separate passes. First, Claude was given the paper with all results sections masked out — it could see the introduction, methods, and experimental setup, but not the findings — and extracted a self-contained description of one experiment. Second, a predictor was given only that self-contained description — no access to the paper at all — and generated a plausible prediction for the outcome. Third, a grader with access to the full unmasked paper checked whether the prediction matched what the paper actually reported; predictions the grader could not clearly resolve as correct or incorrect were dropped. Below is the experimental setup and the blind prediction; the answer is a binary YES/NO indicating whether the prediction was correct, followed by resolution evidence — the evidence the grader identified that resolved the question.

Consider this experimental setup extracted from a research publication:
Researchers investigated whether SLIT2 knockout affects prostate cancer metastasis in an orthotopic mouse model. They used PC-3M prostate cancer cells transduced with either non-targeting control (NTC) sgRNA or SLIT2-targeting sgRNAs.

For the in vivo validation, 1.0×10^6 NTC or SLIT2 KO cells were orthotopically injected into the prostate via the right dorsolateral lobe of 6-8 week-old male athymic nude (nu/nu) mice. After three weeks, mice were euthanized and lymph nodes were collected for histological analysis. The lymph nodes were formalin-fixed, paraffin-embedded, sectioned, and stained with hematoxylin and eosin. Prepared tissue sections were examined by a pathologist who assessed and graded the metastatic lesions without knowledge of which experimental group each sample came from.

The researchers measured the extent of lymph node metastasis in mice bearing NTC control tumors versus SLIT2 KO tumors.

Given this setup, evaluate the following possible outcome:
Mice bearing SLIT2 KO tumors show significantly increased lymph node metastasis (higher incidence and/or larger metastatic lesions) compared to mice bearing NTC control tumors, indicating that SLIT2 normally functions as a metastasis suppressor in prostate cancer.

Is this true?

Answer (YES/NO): YES